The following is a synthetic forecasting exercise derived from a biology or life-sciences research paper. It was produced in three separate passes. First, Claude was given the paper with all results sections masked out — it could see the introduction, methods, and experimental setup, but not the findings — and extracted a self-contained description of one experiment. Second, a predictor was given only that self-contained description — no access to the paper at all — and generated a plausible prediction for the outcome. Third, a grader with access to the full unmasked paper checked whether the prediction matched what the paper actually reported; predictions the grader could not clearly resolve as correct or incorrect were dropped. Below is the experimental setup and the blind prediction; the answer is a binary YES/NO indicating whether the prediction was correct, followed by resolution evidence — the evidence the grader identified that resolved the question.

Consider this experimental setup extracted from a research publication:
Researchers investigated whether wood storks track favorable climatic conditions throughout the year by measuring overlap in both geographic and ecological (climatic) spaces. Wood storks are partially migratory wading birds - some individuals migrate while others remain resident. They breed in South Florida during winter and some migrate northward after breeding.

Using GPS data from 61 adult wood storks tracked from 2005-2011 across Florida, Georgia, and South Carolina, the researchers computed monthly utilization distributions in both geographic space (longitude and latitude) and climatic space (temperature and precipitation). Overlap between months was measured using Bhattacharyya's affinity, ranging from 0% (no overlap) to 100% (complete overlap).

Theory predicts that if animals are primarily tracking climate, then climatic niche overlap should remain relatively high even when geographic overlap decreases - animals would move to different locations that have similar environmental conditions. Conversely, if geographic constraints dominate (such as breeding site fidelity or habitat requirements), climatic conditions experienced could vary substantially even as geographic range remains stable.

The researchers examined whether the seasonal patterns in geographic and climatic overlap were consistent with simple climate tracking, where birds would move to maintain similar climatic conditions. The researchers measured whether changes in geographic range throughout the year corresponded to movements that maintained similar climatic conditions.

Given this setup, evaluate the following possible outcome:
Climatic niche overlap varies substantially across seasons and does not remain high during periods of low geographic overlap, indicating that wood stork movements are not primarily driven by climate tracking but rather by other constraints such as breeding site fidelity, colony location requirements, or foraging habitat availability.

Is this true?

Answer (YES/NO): YES